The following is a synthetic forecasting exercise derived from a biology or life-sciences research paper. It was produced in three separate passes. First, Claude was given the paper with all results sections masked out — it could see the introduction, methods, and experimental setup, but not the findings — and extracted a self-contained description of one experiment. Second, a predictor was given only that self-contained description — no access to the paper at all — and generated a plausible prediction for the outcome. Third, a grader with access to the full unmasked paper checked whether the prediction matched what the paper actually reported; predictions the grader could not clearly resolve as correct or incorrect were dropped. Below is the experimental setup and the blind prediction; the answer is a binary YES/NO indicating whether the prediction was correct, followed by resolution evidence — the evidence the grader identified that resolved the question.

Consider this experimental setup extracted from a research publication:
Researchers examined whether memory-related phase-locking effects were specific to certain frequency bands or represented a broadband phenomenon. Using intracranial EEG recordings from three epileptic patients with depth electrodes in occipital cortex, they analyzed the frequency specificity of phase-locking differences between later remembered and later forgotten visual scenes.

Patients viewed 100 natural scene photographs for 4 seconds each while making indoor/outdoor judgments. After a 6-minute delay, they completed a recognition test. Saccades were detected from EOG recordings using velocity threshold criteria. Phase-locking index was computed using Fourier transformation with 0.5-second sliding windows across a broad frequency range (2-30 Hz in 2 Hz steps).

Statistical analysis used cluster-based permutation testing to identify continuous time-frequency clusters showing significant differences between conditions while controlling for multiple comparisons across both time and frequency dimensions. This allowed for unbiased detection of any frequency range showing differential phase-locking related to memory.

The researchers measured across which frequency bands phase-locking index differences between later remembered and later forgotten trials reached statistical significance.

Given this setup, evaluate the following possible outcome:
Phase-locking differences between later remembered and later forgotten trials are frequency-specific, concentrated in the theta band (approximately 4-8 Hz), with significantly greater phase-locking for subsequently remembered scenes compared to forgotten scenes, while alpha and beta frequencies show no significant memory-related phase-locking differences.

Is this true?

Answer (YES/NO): NO